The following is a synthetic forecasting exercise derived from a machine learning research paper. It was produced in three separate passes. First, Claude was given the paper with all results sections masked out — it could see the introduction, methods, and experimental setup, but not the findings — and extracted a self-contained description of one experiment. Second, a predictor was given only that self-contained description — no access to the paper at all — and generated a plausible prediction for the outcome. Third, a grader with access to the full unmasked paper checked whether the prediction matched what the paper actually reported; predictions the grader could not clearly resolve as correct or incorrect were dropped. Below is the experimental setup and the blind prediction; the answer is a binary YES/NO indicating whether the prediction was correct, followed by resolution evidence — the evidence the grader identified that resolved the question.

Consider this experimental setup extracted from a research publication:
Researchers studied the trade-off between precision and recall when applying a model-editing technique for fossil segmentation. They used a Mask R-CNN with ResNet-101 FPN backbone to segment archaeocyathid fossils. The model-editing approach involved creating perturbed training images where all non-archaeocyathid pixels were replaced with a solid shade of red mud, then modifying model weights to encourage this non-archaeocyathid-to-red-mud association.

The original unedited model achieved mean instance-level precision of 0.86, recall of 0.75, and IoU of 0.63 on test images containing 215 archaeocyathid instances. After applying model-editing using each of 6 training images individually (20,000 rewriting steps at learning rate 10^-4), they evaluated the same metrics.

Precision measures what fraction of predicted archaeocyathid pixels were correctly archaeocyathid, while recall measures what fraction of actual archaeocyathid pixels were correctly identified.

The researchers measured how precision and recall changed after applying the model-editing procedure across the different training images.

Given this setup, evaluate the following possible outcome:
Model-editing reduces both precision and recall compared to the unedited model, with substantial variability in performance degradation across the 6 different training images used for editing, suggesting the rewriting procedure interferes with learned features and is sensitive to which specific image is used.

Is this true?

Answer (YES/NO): NO